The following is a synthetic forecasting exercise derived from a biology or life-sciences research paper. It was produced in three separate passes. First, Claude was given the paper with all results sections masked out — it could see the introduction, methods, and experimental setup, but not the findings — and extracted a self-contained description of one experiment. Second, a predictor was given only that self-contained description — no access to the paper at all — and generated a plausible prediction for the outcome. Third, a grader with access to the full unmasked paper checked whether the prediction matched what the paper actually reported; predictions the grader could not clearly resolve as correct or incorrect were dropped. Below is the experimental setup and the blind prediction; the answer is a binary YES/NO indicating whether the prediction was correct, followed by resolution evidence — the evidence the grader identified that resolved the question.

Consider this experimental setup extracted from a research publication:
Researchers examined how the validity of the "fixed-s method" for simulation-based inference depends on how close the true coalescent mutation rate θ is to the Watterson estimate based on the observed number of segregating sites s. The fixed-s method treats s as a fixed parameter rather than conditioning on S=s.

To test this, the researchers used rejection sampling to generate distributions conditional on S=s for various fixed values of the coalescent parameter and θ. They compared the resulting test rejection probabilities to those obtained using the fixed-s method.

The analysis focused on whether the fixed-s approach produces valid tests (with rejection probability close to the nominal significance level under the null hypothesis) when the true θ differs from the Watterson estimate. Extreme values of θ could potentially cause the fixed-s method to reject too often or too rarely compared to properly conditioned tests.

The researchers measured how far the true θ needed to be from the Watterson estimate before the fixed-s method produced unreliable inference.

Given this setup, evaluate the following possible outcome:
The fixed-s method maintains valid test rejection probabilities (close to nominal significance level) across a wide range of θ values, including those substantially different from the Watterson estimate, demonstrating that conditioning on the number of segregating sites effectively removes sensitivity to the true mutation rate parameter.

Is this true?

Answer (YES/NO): NO